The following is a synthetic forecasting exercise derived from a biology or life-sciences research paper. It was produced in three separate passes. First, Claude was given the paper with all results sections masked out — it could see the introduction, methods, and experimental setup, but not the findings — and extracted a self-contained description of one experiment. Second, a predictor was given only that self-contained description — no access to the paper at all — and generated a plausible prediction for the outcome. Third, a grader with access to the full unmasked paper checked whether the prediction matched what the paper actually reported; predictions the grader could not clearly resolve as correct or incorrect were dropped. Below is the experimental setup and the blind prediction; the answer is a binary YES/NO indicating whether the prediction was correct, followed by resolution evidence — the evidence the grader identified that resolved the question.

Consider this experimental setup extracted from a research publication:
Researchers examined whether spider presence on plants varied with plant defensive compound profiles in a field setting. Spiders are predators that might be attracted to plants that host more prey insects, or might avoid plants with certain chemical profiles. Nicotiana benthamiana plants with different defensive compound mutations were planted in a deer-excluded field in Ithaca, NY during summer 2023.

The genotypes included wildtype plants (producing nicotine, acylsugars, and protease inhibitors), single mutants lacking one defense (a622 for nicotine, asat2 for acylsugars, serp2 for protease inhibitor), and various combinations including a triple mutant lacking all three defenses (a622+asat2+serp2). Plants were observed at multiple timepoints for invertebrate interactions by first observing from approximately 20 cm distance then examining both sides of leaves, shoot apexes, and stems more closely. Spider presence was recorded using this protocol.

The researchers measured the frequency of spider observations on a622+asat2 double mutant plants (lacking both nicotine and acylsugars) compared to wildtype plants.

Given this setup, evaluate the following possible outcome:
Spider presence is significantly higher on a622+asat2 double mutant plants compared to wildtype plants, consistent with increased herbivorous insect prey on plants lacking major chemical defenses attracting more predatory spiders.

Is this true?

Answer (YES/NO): YES